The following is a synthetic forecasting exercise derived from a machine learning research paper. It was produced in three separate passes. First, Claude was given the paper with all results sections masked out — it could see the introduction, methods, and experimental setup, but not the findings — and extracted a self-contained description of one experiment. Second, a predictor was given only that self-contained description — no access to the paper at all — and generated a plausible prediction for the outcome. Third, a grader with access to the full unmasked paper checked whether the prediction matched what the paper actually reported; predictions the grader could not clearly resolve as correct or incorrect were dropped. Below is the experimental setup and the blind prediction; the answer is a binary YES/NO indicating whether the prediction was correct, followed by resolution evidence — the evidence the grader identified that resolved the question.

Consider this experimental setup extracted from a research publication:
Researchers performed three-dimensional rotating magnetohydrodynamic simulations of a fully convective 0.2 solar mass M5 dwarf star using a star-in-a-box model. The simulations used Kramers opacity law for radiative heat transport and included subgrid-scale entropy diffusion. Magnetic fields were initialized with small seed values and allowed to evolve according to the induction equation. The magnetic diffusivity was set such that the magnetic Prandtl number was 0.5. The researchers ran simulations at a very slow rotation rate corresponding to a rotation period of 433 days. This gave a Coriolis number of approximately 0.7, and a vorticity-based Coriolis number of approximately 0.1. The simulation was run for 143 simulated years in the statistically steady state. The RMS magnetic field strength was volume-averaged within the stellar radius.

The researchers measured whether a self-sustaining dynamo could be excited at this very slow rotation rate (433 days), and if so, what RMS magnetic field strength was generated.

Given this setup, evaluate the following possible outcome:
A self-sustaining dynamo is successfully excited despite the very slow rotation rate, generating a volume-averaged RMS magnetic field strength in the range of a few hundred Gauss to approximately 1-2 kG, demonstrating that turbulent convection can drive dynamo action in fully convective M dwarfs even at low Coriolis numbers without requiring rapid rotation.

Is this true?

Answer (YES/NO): NO